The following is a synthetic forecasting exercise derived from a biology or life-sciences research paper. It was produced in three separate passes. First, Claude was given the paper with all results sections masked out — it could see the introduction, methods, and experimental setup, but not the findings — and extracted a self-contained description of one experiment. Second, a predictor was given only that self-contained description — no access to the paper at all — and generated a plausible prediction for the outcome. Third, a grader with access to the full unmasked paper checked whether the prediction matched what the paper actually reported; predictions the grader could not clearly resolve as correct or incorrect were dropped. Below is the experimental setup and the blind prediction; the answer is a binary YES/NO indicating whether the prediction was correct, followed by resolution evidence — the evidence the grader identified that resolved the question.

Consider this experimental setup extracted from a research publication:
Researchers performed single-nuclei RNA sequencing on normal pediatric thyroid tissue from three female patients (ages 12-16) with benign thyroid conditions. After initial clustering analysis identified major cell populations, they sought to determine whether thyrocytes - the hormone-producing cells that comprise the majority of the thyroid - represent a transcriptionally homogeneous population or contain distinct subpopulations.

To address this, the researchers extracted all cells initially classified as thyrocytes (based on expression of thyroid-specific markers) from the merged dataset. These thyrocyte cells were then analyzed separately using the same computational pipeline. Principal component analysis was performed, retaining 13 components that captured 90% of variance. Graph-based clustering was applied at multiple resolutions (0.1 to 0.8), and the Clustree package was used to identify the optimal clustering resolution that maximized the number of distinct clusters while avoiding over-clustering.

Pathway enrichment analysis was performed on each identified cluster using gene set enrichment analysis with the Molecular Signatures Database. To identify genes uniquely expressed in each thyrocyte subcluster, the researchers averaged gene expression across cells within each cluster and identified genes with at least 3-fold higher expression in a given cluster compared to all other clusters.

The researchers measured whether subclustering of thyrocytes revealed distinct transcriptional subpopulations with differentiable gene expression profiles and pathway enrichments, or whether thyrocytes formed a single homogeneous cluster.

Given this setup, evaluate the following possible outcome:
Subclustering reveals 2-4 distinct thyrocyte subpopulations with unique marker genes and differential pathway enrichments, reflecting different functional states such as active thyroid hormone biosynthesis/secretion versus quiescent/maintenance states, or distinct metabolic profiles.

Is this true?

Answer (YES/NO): NO